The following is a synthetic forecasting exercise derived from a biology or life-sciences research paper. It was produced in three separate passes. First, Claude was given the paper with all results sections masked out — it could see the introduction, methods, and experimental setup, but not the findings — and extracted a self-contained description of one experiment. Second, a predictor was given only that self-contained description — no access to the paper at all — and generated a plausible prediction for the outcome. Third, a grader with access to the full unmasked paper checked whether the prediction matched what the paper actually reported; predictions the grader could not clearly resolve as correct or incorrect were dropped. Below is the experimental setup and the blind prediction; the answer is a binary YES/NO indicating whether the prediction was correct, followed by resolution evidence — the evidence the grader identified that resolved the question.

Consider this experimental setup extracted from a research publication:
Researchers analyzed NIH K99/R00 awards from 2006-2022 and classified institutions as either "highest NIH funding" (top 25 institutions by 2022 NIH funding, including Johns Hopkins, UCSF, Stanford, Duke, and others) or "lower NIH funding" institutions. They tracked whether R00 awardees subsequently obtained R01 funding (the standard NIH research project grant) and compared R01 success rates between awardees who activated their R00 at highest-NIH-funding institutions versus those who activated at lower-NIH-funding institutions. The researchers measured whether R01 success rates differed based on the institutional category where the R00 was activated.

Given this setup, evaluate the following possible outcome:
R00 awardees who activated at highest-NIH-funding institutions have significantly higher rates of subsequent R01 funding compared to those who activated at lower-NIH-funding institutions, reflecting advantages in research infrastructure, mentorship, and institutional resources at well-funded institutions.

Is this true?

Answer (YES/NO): YES